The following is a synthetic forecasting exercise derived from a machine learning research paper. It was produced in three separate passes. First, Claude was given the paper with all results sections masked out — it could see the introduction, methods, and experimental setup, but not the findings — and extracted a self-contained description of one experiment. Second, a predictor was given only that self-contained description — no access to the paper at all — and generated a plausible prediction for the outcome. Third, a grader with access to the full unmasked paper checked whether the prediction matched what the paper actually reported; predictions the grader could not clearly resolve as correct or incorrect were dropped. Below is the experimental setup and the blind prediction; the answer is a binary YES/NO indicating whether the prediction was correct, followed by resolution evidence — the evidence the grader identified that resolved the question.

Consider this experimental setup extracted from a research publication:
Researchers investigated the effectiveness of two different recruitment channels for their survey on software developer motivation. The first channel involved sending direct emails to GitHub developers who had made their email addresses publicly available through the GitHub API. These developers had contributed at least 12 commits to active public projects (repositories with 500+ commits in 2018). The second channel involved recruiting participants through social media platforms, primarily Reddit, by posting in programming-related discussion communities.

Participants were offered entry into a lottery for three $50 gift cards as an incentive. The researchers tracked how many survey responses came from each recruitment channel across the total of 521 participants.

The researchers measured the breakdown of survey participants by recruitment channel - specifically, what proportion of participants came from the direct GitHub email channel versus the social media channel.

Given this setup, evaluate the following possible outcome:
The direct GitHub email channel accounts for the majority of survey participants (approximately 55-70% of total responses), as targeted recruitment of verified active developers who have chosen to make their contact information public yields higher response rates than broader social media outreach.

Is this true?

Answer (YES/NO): NO